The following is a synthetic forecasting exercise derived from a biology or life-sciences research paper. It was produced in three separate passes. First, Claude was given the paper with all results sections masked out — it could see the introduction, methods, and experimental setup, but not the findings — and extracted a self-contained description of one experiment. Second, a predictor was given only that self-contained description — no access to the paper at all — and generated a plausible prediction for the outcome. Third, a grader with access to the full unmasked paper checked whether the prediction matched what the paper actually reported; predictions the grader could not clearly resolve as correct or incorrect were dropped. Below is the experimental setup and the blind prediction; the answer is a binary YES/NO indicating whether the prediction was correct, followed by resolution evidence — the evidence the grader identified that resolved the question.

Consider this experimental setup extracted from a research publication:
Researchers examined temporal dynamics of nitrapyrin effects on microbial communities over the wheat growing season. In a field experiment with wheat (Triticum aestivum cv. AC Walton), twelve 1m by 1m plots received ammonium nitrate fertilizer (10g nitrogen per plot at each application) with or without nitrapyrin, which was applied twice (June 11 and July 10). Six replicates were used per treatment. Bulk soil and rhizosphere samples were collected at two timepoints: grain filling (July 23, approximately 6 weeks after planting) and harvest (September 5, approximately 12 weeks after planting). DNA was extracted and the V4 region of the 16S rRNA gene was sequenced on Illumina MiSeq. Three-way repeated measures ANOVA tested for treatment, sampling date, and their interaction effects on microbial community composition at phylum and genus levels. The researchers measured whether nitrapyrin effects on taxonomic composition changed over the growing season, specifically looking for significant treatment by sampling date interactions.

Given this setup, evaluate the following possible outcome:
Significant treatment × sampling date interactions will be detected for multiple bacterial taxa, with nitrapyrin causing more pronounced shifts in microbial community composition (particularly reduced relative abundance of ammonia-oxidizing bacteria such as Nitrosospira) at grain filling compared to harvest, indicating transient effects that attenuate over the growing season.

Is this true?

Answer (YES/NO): NO